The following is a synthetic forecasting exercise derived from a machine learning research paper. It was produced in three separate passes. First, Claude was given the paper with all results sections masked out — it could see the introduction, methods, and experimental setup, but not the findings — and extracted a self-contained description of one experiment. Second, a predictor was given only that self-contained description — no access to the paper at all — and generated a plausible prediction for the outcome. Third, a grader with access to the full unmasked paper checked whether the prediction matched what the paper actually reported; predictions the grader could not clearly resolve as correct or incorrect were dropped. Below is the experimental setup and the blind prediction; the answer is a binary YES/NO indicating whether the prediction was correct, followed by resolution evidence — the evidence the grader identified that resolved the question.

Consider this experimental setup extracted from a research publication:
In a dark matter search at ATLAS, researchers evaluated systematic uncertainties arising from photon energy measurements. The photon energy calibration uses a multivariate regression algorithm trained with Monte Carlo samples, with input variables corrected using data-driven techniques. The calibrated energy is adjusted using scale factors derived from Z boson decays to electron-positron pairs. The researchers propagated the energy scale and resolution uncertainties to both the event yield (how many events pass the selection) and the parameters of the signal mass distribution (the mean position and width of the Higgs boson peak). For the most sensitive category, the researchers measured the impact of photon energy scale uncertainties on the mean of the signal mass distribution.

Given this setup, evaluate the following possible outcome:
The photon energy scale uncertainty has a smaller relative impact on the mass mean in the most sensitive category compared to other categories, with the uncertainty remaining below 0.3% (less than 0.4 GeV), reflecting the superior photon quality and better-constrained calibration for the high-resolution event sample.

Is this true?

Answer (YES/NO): NO